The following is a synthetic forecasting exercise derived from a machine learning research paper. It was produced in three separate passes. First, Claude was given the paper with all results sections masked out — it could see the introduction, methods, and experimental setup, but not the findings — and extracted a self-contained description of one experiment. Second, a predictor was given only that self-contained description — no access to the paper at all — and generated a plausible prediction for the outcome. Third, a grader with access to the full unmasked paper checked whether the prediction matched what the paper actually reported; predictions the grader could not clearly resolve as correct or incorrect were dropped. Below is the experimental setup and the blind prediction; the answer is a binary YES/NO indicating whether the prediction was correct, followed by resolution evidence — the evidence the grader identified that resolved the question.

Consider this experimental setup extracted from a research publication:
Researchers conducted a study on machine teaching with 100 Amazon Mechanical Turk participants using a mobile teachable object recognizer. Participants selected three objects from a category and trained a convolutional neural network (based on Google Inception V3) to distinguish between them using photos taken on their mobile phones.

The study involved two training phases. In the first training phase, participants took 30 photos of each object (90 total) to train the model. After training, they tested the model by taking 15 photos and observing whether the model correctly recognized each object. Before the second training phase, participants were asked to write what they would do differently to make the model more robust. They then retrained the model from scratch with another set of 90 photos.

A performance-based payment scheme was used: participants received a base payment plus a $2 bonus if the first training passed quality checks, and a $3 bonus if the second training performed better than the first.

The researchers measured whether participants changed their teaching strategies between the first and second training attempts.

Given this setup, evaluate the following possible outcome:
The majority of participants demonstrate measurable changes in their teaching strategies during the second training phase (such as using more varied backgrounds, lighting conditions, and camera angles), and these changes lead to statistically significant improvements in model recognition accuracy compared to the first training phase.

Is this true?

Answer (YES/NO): NO